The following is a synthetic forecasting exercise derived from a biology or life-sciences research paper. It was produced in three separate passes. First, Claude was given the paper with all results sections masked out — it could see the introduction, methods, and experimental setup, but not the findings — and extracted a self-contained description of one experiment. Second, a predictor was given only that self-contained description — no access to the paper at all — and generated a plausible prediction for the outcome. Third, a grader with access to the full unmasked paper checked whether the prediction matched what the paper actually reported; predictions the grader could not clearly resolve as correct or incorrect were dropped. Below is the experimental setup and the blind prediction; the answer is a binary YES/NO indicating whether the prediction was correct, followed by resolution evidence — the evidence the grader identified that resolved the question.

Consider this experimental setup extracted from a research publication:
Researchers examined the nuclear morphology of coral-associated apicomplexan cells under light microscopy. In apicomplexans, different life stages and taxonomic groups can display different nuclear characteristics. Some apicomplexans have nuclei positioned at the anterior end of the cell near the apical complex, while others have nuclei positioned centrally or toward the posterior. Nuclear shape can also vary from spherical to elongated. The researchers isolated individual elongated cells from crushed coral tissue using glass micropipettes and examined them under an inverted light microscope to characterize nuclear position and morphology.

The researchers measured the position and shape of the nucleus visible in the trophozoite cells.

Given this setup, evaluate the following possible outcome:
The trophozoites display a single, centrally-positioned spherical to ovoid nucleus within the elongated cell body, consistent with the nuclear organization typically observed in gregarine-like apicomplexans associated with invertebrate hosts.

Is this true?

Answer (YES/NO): YES